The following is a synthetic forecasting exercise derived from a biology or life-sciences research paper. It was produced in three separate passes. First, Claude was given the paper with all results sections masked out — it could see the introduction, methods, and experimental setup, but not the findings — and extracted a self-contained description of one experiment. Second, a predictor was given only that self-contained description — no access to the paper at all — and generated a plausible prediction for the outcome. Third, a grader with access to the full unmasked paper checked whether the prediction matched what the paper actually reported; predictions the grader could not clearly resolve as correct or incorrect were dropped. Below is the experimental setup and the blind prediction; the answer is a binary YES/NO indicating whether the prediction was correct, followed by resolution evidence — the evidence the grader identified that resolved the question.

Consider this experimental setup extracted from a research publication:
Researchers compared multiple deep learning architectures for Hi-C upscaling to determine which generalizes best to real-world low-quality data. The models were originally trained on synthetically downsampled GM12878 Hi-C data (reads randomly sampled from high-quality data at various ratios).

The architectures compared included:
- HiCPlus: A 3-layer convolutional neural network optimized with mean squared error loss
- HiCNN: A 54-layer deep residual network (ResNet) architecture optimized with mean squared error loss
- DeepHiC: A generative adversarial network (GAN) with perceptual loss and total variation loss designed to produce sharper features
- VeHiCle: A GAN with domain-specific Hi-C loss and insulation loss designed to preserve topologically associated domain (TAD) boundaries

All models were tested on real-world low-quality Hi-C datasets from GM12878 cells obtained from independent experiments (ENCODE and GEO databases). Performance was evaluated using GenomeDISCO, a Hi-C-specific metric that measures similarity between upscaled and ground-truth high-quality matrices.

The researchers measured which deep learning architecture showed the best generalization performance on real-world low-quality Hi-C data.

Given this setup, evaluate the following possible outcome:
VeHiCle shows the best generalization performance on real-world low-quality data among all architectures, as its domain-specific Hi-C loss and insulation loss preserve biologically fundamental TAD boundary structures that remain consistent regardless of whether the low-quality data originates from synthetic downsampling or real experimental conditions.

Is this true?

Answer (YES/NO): NO